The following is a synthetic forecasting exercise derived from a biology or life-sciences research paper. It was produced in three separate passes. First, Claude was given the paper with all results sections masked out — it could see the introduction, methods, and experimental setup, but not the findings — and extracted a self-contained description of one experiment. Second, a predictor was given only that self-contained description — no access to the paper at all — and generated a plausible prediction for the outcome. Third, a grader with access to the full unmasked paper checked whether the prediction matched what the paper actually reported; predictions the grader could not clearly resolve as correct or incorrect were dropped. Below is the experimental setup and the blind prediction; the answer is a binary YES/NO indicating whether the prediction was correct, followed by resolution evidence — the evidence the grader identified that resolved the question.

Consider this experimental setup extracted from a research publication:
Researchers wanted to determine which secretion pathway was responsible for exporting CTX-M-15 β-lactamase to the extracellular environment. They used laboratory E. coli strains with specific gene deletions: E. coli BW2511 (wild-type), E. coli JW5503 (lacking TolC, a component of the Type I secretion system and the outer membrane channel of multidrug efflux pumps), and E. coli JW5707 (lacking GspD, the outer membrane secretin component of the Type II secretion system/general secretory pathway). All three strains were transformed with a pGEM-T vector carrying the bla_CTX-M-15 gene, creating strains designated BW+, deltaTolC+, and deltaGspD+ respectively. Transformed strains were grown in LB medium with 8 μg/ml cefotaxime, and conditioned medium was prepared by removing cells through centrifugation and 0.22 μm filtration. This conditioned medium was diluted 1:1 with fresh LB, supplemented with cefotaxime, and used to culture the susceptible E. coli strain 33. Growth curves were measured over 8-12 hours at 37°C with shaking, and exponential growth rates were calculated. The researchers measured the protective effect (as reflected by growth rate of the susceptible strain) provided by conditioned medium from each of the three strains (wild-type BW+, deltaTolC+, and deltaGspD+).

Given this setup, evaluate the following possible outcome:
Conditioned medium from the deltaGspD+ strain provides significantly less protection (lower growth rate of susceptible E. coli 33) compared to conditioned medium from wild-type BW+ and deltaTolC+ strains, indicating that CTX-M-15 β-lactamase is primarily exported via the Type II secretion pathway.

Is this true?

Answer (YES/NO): NO